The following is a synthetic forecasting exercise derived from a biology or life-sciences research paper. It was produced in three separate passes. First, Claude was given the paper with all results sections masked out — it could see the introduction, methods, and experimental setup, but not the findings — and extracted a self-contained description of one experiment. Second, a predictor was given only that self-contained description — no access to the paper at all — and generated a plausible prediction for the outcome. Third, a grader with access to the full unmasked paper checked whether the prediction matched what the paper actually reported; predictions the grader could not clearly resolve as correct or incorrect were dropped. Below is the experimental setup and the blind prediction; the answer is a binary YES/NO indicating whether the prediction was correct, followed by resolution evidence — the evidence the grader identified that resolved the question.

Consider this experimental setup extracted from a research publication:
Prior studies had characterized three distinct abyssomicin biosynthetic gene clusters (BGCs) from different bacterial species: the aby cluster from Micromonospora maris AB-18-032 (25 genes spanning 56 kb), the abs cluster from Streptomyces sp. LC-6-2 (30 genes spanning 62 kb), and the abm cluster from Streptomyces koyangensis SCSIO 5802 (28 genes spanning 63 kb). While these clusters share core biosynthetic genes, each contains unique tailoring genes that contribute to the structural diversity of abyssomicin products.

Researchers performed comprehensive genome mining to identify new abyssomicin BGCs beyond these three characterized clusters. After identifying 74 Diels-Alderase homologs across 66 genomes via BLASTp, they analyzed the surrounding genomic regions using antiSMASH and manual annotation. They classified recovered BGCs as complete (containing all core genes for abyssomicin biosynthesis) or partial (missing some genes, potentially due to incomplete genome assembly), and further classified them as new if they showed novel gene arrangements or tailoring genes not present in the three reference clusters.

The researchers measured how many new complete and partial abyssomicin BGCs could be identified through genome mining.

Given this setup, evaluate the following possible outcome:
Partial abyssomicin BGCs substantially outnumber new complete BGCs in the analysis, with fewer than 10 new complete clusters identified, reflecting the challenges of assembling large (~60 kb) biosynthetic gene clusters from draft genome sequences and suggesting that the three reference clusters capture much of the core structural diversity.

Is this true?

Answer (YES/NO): NO